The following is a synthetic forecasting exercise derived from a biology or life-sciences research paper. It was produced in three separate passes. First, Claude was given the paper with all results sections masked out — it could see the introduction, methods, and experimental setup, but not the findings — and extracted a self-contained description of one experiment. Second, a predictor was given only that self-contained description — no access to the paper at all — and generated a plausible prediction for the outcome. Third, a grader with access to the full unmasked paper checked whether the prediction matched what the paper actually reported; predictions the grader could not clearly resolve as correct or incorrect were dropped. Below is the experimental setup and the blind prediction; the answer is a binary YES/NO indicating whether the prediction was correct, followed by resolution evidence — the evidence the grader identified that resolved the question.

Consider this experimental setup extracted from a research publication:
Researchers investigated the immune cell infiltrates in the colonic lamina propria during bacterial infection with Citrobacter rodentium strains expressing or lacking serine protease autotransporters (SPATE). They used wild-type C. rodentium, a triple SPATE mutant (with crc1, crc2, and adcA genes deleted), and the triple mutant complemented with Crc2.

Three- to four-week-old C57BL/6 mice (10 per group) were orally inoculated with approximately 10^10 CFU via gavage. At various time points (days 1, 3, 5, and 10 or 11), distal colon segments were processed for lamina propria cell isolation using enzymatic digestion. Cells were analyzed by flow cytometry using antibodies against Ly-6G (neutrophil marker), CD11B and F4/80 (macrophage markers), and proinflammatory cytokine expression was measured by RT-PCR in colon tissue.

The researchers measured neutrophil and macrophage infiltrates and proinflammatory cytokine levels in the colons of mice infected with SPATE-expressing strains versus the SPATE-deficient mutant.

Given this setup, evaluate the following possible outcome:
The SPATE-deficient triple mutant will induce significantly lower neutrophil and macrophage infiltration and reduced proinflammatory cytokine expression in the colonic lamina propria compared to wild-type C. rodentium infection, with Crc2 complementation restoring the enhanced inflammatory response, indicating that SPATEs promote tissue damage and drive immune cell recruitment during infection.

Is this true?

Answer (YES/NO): YES